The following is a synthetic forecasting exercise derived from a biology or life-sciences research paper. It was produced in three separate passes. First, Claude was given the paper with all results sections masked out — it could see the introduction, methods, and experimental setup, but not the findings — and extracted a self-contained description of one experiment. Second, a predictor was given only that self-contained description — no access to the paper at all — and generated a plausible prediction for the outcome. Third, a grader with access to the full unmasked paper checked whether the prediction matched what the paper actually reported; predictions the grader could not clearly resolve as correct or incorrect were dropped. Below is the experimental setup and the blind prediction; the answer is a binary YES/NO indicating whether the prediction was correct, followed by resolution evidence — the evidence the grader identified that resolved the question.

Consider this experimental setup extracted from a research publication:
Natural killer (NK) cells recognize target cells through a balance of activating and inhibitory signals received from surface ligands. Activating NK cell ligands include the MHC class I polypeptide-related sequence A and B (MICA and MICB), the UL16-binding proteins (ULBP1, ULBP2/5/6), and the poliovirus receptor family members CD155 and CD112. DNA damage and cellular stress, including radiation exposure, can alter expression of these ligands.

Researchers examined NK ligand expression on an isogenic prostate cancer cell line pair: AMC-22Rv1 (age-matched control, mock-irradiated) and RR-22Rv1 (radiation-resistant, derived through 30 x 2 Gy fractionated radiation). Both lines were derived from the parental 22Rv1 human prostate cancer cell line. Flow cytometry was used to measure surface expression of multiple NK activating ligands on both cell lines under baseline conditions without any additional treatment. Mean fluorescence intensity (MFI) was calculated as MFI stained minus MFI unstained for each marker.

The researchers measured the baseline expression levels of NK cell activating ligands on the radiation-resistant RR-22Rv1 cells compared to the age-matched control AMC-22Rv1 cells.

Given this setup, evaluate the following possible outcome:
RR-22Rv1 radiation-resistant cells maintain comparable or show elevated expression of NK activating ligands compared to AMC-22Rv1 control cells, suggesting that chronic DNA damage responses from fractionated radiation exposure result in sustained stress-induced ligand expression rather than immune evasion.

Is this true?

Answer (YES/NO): YES